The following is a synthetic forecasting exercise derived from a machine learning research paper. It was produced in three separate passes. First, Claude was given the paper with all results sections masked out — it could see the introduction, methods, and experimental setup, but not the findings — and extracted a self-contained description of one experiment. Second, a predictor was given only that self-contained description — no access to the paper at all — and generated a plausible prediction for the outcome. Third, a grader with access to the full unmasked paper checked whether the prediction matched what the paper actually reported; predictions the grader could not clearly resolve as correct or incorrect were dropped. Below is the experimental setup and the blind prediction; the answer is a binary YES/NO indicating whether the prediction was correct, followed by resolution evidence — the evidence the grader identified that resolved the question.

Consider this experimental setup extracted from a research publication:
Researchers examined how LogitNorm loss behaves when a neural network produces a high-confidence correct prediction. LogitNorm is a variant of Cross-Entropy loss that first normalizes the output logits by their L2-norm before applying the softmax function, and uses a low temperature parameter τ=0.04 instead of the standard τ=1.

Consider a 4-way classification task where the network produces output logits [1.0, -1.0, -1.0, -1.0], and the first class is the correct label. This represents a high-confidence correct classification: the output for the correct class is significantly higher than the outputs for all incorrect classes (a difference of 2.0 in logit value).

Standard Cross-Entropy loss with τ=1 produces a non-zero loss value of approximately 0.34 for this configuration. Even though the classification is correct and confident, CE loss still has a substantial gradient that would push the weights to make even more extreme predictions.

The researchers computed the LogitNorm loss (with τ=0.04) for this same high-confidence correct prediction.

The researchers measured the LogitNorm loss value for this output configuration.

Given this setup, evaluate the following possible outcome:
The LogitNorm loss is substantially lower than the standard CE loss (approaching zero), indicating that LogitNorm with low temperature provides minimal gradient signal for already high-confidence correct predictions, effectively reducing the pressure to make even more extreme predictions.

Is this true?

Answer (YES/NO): YES